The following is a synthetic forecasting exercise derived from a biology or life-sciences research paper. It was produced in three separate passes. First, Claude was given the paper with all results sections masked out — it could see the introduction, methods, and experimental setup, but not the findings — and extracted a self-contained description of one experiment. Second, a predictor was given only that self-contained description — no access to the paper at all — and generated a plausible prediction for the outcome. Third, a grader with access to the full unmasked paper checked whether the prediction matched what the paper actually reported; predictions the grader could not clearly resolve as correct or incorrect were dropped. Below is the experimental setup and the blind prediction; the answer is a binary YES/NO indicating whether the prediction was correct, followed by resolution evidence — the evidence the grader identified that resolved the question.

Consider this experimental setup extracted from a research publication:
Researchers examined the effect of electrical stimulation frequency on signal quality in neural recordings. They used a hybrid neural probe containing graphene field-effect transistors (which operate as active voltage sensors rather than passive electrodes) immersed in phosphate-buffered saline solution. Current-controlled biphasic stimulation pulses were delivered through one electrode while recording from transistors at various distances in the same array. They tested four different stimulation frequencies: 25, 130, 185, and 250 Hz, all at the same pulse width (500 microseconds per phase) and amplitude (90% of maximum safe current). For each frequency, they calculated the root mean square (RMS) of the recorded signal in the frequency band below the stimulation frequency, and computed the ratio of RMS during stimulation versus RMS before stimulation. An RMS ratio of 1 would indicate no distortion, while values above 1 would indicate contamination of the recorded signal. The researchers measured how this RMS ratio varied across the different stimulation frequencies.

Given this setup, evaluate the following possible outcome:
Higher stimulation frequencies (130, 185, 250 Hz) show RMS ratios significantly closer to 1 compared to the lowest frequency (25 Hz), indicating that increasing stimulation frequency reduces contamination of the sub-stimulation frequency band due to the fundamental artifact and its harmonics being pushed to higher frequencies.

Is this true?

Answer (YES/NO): NO